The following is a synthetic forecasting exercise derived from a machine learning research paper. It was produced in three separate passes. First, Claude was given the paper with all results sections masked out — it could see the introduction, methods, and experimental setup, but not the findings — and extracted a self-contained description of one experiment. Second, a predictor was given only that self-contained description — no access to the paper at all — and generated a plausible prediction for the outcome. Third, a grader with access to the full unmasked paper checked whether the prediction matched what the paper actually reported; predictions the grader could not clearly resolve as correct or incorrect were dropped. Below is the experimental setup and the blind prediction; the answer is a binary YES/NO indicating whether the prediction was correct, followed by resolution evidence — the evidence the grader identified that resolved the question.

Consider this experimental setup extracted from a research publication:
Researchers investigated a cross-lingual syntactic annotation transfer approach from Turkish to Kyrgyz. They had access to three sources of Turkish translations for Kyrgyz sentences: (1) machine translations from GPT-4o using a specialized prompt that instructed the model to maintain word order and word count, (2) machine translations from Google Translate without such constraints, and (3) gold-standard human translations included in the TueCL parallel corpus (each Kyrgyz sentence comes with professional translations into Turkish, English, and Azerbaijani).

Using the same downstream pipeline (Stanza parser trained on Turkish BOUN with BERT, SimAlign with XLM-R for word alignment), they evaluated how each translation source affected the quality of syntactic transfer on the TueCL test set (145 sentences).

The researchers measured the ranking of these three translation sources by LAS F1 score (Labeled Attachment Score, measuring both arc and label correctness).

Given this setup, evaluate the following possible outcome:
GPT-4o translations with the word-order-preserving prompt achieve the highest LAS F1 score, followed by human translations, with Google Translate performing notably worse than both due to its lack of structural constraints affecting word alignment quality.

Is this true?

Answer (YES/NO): NO